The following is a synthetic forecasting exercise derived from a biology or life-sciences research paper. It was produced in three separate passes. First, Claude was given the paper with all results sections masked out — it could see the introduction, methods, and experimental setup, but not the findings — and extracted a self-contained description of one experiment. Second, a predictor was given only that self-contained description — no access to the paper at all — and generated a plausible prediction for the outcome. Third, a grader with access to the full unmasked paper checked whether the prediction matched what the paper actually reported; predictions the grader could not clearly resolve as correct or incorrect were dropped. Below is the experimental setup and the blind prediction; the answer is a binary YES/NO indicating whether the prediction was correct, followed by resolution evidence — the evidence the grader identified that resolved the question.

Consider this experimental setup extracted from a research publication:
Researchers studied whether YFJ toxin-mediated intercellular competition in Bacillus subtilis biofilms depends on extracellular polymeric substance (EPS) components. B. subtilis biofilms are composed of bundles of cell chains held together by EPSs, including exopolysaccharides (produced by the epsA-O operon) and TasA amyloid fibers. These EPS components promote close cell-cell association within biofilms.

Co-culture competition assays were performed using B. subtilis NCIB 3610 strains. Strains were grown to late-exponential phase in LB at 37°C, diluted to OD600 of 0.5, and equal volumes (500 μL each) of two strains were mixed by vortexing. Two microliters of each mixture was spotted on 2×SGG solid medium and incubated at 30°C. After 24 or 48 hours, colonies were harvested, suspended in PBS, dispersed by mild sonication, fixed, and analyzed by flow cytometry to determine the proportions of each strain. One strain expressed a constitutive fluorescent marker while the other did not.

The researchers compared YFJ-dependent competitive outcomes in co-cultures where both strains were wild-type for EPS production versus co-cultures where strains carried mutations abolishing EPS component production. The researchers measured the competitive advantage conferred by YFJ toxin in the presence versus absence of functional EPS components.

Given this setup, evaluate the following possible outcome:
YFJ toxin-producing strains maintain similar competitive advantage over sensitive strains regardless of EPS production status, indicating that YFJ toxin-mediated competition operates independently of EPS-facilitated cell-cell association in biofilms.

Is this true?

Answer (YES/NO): NO